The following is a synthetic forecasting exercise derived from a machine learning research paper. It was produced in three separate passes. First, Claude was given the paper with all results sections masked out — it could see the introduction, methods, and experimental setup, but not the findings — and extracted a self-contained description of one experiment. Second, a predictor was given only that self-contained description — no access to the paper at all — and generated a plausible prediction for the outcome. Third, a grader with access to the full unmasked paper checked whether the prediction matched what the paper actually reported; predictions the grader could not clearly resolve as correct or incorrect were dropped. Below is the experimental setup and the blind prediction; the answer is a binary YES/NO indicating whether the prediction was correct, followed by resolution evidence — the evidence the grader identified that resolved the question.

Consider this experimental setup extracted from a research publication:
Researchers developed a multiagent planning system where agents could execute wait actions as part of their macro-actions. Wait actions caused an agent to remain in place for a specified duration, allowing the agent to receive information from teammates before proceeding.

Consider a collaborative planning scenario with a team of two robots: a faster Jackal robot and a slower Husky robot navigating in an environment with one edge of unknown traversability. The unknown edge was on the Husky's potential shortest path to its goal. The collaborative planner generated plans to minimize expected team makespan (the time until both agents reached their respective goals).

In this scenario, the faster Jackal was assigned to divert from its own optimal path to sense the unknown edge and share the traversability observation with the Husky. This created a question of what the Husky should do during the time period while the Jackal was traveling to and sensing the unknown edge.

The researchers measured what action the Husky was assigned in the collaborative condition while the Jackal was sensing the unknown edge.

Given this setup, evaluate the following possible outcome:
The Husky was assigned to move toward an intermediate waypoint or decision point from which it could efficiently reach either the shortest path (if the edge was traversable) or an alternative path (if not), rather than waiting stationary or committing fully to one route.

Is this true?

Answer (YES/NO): NO